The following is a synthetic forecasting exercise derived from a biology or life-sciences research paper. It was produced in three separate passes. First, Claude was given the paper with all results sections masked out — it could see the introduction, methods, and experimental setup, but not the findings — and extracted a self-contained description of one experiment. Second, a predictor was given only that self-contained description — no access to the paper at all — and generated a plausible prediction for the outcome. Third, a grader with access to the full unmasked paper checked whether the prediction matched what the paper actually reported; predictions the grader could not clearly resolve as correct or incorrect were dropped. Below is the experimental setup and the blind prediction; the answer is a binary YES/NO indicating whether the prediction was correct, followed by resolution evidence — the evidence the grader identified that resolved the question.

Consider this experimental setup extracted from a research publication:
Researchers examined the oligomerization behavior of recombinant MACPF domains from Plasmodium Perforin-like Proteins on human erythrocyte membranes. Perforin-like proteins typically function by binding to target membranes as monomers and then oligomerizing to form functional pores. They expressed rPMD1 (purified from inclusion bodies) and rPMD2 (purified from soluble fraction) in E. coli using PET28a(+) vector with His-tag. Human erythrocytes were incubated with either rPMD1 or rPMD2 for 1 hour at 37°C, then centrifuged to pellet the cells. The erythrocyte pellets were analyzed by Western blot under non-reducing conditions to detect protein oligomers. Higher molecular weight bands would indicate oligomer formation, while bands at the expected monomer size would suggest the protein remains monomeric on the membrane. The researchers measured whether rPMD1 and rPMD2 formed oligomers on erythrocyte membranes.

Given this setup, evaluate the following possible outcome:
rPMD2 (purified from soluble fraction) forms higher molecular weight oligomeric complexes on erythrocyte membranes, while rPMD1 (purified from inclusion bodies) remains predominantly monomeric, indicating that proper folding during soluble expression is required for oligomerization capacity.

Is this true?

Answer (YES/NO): NO